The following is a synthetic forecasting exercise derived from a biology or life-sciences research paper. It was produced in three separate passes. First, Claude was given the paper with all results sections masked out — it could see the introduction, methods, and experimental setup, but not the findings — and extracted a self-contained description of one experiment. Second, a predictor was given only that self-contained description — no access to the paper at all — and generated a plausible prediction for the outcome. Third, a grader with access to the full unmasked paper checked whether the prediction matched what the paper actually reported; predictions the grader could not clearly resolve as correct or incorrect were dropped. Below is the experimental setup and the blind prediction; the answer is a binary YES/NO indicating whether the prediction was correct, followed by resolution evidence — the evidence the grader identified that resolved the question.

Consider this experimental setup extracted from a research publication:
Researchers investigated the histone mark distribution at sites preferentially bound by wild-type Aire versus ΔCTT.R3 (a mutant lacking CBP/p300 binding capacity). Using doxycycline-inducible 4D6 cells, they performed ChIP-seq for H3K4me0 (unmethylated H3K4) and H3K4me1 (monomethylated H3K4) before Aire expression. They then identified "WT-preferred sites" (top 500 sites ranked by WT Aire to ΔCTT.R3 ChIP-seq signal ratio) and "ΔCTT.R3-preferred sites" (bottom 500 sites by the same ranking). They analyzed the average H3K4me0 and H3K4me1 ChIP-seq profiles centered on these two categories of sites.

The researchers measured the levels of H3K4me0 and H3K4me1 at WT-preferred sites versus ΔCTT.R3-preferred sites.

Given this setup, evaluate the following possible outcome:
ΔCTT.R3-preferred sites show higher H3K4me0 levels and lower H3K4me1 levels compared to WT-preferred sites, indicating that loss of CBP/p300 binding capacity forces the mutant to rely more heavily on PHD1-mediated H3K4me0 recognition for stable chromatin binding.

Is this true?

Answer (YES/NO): YES